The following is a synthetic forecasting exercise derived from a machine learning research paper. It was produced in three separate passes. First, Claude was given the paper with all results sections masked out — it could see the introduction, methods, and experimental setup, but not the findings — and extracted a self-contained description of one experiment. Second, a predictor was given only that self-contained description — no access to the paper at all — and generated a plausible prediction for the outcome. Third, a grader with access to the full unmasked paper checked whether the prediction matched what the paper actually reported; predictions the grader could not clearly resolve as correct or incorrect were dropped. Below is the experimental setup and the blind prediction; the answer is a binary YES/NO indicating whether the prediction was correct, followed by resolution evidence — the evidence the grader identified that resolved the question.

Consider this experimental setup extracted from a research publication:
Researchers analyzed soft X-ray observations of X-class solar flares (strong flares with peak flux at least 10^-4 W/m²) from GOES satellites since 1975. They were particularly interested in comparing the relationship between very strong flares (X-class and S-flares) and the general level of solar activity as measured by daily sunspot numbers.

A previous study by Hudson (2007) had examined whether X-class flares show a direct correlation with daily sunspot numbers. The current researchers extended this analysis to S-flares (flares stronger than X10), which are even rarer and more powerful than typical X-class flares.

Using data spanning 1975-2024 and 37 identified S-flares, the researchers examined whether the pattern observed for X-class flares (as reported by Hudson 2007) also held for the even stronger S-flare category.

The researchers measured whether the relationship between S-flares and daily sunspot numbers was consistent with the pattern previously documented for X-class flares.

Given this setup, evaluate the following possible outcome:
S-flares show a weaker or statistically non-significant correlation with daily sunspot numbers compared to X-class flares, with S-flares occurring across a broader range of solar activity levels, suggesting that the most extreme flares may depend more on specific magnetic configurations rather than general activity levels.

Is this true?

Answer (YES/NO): NO